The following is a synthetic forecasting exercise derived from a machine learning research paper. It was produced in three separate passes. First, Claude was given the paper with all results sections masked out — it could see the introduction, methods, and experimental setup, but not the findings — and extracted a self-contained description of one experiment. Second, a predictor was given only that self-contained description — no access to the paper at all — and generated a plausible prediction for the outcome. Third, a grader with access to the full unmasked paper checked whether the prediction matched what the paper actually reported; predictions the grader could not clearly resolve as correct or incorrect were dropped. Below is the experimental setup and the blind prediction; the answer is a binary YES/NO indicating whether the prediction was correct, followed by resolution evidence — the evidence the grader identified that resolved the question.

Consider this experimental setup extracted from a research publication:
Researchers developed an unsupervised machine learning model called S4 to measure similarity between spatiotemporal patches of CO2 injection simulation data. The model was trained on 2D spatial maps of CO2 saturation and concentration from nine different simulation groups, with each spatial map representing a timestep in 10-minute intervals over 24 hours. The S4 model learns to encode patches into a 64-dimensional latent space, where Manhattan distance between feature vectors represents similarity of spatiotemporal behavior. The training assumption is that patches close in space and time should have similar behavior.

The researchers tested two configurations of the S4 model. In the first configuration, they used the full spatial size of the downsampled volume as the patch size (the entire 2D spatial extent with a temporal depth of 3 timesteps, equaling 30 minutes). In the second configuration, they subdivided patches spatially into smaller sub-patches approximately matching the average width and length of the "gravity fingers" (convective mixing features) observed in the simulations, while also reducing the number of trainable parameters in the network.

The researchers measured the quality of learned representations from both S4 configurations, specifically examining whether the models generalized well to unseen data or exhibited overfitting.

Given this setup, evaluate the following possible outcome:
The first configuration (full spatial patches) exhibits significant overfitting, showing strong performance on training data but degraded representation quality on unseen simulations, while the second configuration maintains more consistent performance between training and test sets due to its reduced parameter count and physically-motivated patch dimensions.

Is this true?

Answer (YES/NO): NO